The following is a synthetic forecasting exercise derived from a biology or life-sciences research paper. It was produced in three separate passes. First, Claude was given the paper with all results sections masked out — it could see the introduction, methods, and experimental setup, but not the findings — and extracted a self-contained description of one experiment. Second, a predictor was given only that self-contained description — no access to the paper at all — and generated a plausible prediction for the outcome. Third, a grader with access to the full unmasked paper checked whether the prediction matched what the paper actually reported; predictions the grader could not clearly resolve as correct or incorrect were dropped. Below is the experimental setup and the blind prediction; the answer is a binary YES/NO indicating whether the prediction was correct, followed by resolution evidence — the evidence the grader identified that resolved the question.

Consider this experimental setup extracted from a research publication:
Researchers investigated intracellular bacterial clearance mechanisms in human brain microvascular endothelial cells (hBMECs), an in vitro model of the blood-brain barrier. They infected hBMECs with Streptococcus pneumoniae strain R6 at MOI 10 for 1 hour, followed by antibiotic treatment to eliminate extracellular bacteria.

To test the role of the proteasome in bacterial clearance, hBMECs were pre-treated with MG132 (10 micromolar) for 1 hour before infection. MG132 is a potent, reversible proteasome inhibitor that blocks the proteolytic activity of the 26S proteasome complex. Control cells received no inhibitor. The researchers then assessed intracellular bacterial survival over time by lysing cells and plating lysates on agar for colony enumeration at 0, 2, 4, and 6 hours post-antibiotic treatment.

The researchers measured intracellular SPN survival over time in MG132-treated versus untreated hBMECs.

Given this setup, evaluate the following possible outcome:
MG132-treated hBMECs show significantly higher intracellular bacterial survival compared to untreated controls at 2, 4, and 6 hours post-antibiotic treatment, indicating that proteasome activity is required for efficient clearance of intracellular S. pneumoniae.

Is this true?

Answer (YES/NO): YES